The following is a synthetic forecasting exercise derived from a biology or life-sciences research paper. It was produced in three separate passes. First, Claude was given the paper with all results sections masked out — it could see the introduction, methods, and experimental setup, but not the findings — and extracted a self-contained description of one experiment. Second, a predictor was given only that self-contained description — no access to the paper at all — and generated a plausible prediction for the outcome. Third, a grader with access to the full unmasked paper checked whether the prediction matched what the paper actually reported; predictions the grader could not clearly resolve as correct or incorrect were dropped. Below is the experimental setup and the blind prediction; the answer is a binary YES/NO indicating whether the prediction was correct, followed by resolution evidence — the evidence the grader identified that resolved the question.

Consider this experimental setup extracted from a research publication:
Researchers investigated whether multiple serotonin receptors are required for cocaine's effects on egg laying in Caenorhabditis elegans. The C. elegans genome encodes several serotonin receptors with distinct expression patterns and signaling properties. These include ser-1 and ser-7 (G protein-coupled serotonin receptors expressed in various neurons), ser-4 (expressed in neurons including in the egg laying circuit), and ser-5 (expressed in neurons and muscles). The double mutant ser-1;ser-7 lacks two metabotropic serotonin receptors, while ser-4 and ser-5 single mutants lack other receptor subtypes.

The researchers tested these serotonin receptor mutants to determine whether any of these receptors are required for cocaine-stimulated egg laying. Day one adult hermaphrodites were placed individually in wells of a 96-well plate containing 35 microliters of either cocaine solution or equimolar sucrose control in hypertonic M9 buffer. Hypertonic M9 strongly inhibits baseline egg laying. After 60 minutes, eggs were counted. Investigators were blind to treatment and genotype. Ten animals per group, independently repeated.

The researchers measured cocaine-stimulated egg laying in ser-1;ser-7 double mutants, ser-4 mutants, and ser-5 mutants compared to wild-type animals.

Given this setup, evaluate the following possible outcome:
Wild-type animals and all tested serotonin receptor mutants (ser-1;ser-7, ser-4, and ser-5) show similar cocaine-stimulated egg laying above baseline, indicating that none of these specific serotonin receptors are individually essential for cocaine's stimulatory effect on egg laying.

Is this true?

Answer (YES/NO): YES